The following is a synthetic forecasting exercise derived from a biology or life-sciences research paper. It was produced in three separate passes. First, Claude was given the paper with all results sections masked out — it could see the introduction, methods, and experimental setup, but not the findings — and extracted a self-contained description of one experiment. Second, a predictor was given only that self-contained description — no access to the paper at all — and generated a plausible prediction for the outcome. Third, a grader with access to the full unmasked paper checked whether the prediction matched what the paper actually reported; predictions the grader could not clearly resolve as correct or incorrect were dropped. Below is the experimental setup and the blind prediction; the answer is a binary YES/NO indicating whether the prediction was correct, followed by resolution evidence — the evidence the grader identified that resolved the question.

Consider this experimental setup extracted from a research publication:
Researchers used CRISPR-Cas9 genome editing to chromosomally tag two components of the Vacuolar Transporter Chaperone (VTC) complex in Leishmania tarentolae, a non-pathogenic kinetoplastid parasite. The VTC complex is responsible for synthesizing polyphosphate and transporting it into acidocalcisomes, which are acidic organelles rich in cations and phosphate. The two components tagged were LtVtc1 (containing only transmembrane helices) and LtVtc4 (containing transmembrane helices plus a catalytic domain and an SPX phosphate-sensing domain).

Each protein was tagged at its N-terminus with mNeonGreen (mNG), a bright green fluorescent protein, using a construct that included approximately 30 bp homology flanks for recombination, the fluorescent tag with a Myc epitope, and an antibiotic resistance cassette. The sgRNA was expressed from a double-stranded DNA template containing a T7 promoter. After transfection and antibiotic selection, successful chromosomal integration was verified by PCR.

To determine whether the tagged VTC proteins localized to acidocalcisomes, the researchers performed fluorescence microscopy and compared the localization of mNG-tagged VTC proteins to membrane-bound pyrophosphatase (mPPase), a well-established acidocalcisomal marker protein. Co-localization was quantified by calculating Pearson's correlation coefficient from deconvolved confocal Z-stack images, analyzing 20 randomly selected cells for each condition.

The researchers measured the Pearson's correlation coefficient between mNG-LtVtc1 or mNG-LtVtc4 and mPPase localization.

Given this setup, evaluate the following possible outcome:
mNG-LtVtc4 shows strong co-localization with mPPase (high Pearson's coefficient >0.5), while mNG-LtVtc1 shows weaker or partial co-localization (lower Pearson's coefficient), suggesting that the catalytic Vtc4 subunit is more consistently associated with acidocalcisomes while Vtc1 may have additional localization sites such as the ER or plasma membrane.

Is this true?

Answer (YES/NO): NO